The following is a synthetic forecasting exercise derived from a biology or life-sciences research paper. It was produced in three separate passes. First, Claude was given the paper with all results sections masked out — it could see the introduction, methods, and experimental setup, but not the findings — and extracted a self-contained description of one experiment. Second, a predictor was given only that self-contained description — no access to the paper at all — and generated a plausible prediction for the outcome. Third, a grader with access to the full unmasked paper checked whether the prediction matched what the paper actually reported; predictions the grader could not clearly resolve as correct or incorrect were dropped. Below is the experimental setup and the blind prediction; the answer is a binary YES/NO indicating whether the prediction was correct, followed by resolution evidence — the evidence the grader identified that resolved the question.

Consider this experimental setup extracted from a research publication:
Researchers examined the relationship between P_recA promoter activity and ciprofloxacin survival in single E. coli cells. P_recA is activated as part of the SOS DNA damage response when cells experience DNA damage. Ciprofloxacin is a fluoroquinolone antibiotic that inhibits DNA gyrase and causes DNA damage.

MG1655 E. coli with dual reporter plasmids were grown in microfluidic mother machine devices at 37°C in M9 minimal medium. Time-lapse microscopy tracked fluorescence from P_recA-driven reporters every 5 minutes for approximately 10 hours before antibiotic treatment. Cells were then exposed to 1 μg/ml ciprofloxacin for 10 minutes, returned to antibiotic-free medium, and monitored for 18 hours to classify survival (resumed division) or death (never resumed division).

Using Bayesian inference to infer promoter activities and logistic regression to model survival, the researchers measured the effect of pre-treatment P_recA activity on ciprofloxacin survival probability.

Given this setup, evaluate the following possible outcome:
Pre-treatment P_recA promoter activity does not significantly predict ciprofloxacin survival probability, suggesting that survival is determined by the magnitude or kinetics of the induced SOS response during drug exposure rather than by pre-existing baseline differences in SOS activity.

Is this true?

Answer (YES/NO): YES